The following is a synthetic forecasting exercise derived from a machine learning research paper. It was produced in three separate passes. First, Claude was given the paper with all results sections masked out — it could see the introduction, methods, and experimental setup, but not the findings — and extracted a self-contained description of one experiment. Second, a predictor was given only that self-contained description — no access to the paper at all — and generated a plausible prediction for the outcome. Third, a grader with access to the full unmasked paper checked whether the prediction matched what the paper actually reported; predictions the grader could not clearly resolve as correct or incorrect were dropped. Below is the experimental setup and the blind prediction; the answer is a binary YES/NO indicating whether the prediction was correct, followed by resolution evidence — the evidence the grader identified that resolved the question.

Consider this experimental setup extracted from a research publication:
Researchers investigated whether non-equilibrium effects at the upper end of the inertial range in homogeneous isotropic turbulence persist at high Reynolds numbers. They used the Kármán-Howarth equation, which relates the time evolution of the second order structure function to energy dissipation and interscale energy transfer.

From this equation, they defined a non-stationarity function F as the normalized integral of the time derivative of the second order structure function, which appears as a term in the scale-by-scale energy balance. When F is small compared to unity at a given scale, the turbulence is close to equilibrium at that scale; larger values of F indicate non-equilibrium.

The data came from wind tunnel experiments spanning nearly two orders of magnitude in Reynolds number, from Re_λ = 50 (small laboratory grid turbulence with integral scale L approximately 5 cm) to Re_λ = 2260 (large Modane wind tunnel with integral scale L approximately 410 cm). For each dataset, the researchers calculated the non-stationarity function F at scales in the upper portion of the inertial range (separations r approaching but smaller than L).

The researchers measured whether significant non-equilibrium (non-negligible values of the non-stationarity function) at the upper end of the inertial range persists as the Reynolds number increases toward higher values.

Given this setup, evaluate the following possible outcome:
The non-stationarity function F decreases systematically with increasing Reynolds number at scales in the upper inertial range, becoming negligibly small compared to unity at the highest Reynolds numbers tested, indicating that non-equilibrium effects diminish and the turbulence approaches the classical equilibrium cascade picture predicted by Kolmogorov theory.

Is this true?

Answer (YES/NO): NO